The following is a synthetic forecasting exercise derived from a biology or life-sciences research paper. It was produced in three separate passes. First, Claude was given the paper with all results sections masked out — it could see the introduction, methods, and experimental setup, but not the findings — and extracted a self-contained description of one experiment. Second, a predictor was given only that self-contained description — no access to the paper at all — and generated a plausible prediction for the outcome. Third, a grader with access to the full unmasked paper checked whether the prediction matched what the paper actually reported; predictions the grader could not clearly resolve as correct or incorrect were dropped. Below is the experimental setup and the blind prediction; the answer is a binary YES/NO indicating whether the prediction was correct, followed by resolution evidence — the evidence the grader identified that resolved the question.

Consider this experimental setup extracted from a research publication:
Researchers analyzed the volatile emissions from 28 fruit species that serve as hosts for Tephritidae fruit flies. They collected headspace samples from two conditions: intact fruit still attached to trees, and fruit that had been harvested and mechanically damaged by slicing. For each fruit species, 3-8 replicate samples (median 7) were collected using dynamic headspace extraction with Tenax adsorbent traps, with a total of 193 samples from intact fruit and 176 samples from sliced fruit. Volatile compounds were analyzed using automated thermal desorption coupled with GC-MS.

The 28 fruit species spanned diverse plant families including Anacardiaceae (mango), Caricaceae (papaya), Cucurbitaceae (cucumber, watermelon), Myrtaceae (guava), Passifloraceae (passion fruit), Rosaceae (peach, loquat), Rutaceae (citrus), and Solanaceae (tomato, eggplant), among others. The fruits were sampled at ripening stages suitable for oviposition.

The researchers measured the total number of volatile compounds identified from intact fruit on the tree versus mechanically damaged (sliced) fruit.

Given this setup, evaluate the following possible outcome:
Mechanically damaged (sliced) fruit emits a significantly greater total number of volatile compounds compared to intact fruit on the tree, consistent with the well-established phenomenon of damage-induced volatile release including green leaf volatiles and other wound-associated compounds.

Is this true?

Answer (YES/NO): YES